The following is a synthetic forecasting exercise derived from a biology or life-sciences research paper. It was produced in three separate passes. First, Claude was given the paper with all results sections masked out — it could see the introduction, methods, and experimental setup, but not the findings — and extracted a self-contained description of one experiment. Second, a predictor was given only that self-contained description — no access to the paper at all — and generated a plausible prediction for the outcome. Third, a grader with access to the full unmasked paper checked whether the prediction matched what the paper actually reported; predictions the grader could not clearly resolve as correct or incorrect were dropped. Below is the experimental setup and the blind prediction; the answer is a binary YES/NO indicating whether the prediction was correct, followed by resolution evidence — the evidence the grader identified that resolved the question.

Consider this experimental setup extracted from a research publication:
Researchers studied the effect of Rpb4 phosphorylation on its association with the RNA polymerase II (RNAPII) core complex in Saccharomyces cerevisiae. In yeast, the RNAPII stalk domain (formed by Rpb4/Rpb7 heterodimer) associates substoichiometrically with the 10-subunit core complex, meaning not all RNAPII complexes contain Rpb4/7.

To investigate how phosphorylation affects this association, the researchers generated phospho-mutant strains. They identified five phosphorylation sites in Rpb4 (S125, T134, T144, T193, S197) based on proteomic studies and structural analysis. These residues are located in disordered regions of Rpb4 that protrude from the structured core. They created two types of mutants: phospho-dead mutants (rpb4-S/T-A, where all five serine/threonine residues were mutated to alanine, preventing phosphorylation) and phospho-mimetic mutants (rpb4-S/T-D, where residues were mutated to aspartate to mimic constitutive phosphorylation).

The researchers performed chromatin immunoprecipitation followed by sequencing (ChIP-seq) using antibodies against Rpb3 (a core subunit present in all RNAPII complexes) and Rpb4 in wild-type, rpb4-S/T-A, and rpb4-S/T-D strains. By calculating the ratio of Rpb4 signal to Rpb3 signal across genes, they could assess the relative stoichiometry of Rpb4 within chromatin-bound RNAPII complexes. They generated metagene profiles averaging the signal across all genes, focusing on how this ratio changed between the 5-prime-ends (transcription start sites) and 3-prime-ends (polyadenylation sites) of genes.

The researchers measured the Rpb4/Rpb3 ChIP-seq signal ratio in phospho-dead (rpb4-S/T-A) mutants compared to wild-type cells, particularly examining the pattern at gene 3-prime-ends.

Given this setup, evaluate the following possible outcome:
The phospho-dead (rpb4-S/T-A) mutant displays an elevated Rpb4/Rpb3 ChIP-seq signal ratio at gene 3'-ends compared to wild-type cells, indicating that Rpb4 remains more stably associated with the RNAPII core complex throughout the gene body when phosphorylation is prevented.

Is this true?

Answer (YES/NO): YES